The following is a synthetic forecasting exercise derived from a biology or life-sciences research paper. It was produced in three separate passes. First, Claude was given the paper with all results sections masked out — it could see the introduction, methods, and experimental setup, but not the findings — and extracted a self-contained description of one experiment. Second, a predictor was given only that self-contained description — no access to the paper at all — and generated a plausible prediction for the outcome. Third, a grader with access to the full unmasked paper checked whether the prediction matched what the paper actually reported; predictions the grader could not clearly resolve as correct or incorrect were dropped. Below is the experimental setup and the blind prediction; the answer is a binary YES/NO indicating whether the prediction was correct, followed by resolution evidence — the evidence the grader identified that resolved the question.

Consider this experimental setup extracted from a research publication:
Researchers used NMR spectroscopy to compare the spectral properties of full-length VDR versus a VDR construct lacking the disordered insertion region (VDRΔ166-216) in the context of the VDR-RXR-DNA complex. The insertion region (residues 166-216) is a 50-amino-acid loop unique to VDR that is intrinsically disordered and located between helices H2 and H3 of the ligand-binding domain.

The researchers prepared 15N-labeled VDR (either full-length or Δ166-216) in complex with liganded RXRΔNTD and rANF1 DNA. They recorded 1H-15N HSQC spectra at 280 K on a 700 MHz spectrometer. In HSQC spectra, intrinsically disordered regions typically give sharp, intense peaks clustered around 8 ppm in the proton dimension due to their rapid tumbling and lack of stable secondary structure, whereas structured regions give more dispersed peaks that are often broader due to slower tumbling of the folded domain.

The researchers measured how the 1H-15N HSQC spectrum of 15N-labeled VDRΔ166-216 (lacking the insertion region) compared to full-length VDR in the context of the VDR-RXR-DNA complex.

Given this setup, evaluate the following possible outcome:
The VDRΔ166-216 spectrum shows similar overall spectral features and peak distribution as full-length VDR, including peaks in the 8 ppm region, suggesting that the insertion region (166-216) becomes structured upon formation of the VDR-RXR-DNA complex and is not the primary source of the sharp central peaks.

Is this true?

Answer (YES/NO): NO